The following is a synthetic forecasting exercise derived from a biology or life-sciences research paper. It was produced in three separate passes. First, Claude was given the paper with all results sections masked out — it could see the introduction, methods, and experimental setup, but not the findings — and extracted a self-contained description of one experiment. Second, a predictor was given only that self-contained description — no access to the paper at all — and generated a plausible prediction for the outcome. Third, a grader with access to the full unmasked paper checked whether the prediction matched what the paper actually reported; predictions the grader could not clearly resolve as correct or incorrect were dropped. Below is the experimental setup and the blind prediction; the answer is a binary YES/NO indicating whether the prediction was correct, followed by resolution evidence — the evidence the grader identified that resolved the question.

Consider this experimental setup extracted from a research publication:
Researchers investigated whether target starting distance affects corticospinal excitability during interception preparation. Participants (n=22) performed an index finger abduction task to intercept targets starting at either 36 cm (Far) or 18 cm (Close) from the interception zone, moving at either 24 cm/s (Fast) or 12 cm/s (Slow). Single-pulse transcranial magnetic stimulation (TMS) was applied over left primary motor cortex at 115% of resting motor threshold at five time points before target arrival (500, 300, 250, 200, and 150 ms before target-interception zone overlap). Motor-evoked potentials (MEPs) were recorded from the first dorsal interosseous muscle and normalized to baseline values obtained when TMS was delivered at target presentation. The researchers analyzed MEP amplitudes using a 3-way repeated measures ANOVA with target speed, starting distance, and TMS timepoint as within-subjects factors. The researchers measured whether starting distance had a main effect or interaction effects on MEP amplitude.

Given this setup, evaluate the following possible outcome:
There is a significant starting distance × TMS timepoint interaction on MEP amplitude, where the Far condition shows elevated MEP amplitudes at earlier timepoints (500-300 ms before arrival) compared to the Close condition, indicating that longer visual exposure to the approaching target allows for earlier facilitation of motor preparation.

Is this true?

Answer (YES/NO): NO